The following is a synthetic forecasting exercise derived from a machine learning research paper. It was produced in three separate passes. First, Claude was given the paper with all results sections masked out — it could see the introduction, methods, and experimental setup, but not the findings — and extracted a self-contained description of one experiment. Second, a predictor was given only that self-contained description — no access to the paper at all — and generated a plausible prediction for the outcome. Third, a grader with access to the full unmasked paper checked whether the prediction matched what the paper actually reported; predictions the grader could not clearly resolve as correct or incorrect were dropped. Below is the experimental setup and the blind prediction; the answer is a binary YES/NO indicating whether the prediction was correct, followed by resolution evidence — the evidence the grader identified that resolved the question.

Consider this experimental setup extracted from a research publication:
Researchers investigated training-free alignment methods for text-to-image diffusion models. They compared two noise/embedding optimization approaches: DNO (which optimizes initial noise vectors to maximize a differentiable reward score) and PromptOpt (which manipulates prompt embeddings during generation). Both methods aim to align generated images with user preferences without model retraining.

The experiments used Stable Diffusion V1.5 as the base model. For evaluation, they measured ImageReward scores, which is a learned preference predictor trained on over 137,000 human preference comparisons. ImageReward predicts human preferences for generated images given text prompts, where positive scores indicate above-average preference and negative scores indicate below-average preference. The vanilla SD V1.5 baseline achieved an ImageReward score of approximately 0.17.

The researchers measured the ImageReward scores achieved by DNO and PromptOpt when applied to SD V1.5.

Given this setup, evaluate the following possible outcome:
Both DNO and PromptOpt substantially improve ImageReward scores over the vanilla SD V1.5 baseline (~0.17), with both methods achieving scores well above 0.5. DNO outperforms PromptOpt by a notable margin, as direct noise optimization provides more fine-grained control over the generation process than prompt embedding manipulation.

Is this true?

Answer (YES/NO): NO